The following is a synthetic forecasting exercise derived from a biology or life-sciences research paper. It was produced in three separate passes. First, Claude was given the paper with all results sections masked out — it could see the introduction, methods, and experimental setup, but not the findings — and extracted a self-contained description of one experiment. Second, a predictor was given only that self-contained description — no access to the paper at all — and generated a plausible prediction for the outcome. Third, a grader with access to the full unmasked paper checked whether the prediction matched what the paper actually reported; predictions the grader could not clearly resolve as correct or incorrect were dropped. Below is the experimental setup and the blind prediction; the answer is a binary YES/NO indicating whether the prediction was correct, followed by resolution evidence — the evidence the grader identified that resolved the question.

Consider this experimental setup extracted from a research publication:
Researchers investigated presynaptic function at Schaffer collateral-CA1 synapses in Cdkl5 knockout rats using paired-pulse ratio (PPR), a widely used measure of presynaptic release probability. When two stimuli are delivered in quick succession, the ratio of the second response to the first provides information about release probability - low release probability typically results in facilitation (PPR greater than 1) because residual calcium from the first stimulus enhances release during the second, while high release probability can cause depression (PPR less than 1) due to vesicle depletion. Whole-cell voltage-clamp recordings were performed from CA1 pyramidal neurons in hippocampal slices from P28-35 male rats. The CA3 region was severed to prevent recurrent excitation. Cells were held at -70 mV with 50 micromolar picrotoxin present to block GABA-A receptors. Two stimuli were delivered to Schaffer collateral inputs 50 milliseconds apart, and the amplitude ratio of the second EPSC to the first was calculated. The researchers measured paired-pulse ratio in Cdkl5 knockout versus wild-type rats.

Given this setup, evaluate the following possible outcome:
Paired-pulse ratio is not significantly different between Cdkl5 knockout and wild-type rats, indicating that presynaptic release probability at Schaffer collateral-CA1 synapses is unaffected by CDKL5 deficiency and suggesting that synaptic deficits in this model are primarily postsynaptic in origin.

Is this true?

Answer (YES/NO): YES